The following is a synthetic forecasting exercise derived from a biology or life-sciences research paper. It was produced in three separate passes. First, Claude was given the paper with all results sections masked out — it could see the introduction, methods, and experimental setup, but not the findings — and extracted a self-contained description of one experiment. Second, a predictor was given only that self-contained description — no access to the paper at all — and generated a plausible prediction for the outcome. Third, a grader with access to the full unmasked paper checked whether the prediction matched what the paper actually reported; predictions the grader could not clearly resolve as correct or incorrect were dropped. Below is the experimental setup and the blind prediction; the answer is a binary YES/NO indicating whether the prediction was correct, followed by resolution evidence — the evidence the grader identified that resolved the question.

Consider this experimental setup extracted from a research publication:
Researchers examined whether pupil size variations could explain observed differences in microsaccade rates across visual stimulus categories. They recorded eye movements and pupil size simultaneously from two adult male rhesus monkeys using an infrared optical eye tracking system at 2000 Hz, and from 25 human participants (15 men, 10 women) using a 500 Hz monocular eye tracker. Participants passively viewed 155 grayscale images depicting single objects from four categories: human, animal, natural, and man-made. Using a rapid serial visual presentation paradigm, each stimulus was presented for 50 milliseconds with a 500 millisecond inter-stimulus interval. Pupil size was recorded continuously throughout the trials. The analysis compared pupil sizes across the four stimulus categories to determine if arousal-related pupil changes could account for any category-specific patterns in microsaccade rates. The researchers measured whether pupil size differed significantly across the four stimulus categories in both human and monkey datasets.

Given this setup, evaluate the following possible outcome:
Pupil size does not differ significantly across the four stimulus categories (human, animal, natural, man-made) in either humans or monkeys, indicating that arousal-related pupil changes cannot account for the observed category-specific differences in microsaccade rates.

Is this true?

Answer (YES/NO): YES